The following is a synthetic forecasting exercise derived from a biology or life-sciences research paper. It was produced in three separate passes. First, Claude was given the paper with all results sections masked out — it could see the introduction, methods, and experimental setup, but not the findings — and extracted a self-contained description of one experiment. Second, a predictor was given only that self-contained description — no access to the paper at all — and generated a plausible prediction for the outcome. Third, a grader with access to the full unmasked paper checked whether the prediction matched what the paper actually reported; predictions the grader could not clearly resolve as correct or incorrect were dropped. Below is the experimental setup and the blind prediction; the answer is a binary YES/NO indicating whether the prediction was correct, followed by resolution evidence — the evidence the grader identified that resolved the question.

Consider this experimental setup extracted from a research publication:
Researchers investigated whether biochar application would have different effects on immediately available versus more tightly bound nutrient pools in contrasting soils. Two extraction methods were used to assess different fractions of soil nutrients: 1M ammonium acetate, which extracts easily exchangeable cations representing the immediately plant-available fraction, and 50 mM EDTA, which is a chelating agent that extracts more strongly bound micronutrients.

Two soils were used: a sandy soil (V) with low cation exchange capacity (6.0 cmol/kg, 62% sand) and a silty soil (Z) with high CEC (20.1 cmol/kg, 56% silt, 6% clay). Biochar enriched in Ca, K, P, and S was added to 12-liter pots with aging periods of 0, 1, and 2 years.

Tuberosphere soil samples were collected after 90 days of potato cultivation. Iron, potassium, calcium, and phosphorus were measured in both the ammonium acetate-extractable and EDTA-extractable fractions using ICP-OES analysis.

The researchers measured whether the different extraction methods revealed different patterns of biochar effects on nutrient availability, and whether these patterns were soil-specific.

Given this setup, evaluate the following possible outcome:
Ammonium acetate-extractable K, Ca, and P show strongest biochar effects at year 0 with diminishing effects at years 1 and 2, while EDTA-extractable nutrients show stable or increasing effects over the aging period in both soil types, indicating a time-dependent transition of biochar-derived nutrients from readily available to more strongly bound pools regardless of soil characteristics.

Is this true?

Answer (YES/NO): NO